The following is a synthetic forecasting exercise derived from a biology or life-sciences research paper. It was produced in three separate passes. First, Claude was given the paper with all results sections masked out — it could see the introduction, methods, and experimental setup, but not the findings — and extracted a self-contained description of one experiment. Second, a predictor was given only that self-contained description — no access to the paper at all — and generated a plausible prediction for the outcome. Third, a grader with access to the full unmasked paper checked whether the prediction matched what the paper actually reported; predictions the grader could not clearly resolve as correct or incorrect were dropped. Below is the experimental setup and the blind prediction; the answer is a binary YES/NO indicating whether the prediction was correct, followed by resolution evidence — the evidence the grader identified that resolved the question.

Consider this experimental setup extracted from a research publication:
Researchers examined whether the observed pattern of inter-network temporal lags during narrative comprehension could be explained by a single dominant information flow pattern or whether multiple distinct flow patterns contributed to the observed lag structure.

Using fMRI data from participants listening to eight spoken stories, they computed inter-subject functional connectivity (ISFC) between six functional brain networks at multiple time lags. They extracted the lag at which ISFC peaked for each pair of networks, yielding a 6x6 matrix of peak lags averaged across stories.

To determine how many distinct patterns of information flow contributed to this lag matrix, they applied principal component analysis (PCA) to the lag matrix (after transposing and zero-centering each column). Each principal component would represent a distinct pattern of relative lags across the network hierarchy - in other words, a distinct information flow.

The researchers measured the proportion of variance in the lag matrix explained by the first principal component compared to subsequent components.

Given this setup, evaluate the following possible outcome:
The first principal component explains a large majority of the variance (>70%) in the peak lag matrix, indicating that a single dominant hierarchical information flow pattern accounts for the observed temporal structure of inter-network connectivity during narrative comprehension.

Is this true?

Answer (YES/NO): YES